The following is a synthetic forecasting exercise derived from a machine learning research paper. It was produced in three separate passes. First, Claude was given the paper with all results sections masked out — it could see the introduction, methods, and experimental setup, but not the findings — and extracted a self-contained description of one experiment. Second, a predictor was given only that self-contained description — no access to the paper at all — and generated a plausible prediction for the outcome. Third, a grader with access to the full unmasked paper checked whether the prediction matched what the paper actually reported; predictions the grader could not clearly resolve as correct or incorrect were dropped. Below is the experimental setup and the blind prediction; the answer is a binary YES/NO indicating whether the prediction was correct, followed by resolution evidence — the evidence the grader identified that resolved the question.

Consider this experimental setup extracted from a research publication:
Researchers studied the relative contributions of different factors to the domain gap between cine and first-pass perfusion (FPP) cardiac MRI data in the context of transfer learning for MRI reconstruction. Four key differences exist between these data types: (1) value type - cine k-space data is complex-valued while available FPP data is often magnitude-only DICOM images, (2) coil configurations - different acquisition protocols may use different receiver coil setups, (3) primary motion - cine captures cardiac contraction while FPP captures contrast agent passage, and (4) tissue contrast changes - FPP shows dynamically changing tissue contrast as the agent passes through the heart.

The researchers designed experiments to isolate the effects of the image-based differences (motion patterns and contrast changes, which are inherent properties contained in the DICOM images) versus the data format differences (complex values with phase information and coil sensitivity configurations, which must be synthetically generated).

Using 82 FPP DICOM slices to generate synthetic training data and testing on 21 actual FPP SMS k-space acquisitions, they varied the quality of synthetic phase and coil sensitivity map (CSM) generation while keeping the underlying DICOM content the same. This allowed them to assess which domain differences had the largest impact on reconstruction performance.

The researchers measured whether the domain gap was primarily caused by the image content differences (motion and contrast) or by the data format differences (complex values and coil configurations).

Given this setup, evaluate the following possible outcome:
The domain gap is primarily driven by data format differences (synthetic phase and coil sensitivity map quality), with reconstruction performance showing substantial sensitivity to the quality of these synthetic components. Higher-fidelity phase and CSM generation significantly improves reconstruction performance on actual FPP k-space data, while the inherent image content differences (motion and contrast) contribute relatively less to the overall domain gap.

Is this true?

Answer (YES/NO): YES